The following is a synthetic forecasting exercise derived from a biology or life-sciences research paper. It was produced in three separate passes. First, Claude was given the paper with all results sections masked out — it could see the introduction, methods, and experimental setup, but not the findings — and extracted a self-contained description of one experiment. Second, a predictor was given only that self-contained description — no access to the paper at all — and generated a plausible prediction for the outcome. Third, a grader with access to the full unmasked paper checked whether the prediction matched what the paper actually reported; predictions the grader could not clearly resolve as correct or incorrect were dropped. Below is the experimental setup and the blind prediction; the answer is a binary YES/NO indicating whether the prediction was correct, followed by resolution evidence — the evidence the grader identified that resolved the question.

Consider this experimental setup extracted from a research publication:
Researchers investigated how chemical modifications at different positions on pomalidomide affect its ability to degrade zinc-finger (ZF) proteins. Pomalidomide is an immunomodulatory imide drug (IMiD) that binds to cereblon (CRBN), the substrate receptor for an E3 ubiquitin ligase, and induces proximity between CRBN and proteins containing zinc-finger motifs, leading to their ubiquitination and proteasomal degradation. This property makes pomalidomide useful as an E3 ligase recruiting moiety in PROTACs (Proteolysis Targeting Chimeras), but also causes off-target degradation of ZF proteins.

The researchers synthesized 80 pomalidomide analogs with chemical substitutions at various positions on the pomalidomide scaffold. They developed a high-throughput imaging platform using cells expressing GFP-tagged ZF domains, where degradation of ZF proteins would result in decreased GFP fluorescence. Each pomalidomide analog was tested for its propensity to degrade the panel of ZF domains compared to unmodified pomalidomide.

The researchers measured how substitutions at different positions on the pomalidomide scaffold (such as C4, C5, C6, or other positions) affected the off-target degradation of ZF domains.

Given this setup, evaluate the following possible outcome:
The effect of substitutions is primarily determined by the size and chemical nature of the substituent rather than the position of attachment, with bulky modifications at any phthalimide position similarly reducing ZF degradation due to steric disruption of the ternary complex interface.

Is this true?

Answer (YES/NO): NO